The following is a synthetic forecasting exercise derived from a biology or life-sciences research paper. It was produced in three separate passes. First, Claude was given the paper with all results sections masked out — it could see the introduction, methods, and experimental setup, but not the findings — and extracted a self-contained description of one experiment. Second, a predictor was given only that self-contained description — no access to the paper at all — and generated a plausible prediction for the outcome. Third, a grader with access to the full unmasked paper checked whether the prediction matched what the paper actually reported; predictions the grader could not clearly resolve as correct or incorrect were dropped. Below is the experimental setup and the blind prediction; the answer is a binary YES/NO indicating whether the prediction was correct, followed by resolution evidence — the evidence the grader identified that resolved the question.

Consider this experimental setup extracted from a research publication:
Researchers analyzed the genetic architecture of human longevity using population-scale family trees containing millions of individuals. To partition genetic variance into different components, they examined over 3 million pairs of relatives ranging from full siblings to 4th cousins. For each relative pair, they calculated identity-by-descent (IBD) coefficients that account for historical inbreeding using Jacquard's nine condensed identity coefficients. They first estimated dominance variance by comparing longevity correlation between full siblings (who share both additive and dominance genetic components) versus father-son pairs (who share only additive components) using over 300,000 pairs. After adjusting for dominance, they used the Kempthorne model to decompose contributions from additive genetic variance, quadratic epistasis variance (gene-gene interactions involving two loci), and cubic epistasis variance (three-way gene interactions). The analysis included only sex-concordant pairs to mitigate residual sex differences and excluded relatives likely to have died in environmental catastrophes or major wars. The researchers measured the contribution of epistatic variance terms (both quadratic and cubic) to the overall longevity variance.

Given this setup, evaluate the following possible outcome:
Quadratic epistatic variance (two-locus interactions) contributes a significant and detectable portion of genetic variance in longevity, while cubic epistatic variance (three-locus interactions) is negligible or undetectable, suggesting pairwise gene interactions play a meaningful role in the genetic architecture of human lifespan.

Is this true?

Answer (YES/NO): NO